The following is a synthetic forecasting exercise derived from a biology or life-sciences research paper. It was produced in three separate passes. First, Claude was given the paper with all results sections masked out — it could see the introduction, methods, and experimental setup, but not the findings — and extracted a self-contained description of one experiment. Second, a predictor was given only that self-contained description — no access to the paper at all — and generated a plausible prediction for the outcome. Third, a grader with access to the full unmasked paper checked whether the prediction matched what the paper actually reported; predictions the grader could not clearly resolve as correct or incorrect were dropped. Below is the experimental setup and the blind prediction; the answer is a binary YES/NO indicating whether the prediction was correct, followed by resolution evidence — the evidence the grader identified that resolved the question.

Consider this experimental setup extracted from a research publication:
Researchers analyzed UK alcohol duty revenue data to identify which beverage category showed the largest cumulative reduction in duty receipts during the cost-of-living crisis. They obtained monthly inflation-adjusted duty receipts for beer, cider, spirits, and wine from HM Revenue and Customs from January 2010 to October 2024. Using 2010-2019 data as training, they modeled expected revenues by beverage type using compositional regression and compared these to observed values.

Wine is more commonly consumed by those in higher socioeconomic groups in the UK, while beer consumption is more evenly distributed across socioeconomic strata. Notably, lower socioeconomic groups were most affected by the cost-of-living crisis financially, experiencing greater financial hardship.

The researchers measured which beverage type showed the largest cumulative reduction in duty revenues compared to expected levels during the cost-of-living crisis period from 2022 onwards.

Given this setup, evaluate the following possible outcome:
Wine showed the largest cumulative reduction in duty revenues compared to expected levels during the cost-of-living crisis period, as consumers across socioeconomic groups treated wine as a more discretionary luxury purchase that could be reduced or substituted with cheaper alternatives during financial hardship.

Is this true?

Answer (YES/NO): YES